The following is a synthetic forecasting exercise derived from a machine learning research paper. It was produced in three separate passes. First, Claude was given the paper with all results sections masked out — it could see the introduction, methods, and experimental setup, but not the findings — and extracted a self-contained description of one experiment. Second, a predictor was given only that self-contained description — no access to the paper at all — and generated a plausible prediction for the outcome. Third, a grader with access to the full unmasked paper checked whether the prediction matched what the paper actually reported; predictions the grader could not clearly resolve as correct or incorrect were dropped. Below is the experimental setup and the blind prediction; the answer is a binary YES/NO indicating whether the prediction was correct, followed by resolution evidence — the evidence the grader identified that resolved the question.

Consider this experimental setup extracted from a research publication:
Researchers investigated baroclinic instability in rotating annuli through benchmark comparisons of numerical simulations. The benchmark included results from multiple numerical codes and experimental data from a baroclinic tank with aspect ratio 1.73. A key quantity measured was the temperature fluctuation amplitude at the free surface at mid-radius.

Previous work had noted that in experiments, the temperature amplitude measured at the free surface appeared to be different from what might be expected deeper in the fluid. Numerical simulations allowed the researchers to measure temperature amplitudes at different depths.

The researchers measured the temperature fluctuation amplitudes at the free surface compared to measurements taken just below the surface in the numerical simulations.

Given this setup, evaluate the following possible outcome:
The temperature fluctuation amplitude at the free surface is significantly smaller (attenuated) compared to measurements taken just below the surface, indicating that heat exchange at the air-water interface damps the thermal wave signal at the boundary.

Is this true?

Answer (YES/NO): YES